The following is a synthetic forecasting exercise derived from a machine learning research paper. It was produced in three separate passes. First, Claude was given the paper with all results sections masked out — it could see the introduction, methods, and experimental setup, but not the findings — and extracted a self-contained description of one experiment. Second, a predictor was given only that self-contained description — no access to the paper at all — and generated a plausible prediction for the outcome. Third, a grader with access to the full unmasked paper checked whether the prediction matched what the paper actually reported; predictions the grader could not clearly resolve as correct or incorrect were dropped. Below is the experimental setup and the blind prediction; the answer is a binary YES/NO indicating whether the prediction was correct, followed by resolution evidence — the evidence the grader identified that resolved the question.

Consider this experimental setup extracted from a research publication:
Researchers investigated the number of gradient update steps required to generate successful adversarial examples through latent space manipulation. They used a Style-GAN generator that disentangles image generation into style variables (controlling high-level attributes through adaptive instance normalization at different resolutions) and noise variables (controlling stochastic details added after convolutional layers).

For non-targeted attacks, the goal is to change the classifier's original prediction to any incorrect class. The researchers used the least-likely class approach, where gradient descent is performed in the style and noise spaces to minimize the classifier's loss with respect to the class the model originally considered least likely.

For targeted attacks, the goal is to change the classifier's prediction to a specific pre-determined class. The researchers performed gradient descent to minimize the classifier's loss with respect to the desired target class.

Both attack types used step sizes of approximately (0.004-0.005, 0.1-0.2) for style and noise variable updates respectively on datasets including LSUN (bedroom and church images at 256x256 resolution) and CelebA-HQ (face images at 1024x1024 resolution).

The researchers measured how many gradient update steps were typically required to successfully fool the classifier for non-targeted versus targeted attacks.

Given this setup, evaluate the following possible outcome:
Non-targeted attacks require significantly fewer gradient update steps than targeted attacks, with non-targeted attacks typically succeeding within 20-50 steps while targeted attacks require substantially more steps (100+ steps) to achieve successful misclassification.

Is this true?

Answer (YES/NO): NO